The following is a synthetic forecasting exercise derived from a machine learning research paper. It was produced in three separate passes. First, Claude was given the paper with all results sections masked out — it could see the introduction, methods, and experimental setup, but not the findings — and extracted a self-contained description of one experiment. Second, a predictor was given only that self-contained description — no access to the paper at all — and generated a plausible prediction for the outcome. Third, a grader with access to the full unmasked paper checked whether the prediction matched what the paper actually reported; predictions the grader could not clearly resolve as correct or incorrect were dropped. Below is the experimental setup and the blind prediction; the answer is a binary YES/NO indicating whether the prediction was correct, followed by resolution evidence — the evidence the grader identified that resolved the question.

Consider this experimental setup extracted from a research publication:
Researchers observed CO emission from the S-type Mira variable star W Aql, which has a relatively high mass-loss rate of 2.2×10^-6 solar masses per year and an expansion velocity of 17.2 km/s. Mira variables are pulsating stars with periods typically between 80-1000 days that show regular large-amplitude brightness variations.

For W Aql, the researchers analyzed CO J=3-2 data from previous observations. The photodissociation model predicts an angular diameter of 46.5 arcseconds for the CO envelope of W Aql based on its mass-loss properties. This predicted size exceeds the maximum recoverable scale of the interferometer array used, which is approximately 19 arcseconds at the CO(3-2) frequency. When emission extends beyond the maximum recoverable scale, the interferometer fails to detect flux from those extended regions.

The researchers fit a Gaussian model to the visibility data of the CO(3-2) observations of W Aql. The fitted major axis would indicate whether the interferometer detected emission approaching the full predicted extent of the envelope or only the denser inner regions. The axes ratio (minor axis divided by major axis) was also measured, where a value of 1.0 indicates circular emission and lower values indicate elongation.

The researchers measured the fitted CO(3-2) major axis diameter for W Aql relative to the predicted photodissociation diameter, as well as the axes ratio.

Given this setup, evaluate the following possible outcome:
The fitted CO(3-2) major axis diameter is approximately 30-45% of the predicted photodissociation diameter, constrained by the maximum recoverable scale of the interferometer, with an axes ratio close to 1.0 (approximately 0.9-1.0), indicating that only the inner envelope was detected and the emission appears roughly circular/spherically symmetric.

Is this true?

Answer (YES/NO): NO